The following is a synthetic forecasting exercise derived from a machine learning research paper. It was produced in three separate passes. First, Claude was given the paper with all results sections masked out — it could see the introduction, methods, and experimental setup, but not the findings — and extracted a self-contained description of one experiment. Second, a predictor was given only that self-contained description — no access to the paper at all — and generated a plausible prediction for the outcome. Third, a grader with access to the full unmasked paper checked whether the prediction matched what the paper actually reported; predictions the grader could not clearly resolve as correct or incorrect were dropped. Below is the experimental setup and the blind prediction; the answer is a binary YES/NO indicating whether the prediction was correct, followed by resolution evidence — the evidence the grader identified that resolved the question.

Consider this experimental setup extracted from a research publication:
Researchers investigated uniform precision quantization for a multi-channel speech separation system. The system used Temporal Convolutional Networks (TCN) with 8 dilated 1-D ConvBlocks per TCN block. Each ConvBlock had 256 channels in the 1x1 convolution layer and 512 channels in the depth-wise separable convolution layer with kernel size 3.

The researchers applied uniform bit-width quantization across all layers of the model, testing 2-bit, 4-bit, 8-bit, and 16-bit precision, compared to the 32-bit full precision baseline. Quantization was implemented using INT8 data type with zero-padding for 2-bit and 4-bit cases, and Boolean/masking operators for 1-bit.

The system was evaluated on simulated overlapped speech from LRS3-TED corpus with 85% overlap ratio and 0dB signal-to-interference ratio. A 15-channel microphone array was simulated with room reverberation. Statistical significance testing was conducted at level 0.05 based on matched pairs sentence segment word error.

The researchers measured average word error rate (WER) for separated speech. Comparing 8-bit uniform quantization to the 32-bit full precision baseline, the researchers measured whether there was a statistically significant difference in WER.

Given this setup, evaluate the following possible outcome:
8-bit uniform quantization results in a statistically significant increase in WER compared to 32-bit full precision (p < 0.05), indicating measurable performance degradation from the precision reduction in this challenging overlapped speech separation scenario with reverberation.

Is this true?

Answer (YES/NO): NO